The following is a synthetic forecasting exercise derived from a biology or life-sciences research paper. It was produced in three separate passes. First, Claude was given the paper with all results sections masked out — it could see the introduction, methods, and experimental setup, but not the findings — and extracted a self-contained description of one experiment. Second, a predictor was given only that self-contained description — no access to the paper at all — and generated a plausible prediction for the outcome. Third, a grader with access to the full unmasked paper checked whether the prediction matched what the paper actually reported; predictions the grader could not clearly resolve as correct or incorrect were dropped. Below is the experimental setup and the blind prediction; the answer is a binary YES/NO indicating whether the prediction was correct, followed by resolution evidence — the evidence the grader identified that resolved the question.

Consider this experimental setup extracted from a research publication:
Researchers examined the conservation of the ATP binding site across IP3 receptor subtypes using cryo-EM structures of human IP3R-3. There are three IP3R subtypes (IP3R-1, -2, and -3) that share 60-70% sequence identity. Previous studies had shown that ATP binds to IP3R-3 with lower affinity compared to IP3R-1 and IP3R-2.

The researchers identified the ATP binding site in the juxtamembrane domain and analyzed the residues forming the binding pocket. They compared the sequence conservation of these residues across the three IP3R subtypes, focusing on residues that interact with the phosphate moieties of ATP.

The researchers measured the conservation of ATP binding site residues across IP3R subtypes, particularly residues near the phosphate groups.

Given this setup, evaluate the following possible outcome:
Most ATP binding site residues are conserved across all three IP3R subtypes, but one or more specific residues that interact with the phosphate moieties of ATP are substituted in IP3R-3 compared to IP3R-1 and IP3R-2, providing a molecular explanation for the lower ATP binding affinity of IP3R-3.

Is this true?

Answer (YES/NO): YES